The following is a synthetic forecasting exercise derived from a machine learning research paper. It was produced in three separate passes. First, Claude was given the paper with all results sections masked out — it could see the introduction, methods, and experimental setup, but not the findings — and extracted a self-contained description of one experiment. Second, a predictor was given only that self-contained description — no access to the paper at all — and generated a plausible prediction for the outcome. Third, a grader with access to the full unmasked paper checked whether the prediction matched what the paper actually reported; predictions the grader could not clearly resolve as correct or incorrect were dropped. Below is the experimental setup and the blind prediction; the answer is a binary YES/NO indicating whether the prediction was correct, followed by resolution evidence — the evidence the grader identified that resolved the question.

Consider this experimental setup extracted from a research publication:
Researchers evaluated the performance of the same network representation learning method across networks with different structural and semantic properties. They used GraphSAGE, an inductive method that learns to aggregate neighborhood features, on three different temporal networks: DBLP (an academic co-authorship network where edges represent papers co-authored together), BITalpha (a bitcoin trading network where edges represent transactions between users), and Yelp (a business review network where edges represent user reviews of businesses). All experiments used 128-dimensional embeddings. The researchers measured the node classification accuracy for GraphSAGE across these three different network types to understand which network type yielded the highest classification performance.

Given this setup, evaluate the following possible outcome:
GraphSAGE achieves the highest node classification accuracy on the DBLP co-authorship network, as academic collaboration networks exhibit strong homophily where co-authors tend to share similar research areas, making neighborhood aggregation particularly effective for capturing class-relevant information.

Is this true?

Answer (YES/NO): NO